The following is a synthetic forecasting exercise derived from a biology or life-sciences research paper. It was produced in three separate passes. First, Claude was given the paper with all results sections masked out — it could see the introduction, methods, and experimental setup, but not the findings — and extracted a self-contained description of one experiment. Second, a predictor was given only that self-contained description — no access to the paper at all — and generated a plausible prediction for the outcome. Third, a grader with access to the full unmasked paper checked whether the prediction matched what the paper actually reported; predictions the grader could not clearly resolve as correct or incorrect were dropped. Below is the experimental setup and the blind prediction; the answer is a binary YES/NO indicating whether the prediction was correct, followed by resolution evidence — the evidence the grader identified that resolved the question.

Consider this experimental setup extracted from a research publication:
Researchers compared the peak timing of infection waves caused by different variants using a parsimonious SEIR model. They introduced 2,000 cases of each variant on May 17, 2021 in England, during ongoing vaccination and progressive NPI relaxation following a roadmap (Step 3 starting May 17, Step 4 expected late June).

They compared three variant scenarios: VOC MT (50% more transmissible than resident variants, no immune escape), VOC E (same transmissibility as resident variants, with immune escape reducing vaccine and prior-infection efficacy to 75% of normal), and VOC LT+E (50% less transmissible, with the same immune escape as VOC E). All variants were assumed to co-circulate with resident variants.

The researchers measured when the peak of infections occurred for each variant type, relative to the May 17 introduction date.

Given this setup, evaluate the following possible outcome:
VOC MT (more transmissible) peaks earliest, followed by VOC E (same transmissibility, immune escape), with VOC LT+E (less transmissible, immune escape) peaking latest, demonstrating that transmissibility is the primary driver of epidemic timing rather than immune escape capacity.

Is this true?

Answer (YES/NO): YES